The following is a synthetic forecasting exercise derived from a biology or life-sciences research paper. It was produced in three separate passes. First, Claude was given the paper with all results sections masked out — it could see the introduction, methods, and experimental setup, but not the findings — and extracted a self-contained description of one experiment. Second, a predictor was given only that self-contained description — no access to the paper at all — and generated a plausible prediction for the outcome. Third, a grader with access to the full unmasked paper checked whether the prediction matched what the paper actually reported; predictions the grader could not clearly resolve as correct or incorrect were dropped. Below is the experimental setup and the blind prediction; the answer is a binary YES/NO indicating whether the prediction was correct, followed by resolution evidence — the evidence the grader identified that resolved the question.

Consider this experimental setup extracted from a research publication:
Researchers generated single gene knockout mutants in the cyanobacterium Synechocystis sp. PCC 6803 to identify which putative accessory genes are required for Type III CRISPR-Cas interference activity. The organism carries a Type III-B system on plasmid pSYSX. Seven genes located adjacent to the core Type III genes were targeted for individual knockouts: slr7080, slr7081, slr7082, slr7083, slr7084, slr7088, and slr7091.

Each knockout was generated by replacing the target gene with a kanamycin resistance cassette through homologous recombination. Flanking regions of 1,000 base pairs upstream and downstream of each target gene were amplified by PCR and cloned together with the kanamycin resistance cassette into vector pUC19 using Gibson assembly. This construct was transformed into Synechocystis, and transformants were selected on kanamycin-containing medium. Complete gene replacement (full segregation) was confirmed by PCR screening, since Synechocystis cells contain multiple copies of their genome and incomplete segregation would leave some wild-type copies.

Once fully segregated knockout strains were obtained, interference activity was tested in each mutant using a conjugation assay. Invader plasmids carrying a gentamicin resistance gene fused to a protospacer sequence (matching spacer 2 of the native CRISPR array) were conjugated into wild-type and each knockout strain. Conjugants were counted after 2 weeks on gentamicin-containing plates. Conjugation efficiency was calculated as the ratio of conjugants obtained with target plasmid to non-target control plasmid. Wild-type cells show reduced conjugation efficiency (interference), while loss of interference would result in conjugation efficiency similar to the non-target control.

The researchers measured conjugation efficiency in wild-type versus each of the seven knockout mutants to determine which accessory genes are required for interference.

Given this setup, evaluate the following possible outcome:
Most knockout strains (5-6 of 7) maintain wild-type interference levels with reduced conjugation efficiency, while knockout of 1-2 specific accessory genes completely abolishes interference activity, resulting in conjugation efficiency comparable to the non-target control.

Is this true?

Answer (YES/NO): NO